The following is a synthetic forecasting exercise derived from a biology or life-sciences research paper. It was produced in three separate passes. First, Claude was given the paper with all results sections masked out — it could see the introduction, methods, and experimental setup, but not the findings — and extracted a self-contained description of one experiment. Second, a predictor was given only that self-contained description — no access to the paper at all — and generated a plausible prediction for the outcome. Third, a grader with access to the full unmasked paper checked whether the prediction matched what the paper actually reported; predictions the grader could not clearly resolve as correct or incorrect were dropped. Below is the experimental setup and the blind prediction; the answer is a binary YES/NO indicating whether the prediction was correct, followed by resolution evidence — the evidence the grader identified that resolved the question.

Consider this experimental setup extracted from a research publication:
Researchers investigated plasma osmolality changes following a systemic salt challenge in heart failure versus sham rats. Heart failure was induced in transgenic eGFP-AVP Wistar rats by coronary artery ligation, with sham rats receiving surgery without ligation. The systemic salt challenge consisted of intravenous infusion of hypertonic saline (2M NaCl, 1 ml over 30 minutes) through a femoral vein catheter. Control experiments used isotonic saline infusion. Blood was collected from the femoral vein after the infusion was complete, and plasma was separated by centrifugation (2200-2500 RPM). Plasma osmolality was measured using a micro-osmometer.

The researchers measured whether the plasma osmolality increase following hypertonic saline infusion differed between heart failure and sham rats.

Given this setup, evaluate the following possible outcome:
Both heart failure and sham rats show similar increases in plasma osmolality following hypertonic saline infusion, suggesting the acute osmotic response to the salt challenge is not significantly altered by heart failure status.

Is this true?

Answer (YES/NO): YES